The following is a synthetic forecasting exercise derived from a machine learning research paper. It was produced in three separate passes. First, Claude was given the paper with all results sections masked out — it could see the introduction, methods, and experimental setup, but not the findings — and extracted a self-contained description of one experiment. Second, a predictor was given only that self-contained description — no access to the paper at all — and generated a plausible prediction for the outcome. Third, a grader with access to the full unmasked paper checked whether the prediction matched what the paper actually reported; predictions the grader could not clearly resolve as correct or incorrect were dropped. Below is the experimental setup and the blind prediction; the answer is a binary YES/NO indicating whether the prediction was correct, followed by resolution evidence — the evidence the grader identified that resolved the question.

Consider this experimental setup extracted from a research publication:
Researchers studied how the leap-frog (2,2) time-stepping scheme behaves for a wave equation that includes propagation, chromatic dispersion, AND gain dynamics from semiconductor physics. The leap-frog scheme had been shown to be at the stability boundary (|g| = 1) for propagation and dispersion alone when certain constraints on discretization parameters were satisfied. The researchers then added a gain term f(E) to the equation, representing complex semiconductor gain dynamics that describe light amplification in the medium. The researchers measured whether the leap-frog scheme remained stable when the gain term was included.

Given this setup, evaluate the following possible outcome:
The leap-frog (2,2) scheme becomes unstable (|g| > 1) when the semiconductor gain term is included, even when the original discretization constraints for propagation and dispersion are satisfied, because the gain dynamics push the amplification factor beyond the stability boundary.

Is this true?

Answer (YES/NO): YES